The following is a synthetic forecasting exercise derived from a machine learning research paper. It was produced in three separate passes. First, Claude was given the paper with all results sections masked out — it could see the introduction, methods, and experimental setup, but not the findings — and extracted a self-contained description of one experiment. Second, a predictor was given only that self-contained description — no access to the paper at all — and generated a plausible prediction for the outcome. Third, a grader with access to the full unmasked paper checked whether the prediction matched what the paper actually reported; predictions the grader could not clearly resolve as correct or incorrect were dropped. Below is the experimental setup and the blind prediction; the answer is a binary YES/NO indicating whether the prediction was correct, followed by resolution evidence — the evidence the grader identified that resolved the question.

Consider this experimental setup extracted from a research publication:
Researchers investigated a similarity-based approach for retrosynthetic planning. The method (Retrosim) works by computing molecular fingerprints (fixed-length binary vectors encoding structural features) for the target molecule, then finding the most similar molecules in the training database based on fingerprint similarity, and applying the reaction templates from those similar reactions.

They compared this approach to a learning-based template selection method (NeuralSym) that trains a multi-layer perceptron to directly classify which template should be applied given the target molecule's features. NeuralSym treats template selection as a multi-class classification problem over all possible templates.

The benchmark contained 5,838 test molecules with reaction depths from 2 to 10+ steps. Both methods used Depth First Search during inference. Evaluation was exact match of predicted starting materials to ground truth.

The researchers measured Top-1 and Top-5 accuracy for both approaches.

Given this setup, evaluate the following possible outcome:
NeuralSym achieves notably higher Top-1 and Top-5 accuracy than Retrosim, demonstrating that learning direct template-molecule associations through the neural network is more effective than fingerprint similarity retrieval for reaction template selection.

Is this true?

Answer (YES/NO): YES